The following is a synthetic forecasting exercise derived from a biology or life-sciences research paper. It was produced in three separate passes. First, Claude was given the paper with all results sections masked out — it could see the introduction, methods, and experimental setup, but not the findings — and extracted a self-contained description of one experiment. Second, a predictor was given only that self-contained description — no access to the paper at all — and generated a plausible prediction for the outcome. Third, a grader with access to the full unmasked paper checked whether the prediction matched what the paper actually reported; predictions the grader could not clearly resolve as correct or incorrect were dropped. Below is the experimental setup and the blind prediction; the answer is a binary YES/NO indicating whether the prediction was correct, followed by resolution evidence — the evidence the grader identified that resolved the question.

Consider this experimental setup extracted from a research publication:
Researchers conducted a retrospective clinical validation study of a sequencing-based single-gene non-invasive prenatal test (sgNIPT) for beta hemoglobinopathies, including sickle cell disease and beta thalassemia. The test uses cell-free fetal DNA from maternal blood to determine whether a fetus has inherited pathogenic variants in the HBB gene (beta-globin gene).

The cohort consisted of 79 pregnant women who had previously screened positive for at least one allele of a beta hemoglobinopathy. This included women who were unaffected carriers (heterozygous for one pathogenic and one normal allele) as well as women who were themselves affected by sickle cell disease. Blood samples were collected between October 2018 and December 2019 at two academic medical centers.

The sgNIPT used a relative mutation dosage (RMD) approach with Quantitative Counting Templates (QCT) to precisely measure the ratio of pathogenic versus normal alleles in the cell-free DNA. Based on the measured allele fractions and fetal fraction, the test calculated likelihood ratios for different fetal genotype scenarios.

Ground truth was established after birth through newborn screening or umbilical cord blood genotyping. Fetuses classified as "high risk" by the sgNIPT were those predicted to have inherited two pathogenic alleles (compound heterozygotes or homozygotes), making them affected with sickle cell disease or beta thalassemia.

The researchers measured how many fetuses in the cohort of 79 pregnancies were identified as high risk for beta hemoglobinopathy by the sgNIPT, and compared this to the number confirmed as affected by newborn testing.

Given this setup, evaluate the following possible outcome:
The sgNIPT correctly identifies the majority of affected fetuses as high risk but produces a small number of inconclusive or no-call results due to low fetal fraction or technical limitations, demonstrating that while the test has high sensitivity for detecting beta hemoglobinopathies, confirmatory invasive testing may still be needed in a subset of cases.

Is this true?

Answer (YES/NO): YES